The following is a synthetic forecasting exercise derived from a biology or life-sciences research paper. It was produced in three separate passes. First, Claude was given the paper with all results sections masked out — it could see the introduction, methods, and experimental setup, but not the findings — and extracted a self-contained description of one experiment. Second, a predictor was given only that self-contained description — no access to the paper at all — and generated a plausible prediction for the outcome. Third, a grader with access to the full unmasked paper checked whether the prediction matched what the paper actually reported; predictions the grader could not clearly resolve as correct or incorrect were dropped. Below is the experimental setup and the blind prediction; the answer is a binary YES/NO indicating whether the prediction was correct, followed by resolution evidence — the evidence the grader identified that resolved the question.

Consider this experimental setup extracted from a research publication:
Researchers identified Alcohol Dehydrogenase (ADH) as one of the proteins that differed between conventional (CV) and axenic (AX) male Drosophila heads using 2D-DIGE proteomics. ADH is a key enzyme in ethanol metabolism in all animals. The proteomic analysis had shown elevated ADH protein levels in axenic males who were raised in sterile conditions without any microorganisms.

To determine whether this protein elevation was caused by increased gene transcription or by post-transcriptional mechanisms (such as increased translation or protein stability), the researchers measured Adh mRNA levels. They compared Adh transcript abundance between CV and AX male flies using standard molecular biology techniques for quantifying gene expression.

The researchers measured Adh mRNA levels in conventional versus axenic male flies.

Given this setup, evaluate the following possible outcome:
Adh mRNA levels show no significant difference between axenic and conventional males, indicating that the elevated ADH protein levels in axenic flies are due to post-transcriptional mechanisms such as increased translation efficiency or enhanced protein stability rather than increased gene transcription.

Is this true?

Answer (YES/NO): YES